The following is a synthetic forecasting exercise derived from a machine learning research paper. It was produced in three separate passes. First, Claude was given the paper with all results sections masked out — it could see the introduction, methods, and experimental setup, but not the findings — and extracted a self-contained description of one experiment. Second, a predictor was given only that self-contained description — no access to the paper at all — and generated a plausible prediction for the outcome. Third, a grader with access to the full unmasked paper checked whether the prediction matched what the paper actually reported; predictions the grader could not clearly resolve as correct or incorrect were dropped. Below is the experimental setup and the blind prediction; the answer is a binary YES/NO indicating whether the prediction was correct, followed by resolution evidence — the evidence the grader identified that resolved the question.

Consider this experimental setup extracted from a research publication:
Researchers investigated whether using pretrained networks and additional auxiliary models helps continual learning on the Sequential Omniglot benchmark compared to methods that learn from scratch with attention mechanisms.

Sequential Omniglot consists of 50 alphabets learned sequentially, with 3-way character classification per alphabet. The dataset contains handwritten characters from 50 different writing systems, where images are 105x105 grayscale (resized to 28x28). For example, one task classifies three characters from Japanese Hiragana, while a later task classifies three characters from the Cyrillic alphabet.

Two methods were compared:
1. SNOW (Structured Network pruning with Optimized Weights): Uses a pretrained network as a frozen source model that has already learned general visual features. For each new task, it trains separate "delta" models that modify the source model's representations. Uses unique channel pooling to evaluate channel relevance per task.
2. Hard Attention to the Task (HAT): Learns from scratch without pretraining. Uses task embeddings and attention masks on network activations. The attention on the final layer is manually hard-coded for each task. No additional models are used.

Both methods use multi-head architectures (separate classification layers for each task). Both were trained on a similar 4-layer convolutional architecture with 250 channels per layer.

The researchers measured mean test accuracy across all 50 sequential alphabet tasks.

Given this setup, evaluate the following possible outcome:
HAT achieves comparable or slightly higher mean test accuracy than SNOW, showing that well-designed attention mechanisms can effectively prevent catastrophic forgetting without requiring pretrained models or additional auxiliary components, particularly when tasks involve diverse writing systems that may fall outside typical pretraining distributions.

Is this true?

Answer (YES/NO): NO